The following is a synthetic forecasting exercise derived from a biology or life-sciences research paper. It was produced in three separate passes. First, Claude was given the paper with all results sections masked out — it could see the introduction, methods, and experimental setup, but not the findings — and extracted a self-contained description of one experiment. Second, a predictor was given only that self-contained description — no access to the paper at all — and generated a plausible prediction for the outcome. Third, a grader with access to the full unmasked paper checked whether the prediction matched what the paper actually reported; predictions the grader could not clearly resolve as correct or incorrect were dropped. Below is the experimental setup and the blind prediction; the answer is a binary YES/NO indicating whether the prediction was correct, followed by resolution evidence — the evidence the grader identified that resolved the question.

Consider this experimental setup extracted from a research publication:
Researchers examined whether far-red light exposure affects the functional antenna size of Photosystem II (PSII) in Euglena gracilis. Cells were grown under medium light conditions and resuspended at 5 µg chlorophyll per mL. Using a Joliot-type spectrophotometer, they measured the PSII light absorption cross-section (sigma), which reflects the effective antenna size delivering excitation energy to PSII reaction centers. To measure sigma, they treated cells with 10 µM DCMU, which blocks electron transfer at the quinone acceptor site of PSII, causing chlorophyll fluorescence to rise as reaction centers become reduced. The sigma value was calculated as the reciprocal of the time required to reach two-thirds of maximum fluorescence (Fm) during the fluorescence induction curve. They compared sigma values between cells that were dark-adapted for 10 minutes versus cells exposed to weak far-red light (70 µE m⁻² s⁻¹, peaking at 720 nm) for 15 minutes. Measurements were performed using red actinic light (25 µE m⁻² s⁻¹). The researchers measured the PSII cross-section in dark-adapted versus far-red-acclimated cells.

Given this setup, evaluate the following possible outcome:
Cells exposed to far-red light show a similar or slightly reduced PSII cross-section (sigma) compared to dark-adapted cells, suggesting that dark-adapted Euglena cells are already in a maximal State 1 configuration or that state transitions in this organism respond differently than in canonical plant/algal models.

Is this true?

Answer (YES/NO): NO